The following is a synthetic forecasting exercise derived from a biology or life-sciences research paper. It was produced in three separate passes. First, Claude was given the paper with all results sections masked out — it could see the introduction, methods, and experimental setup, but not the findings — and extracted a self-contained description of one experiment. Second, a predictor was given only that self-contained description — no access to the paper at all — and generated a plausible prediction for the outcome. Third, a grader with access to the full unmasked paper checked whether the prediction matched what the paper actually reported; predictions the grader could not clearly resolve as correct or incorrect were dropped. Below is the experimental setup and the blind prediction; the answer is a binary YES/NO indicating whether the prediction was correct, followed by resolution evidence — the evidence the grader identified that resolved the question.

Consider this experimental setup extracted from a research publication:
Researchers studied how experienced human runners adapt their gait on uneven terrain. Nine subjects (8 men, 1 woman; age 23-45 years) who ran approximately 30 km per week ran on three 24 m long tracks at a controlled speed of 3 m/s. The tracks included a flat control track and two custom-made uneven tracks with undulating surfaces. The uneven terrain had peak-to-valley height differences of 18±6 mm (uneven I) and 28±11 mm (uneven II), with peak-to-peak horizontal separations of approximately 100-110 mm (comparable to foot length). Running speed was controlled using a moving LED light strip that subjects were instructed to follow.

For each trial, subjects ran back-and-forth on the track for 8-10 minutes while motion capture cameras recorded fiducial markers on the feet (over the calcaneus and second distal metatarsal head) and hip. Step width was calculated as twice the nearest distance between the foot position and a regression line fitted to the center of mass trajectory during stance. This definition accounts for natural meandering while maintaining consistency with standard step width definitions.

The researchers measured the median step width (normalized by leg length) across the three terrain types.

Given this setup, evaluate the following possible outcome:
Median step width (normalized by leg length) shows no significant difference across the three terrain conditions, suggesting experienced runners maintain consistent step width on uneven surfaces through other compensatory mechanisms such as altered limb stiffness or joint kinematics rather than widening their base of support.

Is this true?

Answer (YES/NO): NO